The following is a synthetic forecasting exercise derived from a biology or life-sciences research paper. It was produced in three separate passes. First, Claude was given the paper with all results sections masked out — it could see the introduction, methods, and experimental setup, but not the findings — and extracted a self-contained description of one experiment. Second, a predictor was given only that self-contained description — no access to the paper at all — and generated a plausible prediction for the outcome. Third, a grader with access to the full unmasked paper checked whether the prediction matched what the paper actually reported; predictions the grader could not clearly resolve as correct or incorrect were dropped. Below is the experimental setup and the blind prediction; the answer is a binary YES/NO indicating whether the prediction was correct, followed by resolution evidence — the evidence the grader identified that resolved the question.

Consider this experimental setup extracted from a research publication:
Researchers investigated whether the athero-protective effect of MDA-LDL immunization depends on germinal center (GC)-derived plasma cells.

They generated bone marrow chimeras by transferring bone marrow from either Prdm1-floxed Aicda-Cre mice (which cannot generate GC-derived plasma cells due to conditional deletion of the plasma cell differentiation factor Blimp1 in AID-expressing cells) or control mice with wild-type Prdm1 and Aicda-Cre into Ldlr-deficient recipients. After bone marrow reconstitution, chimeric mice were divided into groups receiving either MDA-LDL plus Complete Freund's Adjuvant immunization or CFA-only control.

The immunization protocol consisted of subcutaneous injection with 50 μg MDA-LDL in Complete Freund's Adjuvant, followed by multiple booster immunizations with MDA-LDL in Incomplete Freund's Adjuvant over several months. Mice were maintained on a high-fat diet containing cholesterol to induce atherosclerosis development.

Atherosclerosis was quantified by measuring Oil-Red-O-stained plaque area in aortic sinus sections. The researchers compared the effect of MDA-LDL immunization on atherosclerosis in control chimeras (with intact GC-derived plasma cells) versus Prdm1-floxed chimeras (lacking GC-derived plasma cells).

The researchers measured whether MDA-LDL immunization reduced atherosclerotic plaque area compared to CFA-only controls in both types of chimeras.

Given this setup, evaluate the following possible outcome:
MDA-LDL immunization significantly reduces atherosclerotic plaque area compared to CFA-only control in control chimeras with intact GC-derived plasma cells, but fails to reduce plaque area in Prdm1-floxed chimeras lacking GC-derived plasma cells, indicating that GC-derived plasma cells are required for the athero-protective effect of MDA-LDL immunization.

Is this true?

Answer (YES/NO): YES